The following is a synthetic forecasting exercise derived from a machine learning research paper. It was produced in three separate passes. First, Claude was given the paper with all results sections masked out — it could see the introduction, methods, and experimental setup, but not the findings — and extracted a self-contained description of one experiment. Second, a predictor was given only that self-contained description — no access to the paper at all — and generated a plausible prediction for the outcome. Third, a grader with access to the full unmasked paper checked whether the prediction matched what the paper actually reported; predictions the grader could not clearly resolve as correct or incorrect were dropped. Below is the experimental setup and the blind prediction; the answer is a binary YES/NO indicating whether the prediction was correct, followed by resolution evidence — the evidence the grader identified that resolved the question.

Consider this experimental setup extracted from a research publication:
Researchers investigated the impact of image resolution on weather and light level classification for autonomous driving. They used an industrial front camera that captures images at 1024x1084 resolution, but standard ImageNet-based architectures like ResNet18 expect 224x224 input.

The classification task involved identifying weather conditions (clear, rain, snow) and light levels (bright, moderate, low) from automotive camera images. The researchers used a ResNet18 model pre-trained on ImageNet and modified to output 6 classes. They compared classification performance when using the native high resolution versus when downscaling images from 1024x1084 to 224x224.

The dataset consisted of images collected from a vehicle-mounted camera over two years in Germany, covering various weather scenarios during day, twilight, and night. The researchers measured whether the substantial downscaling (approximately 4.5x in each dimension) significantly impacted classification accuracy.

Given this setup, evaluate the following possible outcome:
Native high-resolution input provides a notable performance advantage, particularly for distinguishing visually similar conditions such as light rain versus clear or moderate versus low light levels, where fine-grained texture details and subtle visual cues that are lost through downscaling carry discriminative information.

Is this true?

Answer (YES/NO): NO